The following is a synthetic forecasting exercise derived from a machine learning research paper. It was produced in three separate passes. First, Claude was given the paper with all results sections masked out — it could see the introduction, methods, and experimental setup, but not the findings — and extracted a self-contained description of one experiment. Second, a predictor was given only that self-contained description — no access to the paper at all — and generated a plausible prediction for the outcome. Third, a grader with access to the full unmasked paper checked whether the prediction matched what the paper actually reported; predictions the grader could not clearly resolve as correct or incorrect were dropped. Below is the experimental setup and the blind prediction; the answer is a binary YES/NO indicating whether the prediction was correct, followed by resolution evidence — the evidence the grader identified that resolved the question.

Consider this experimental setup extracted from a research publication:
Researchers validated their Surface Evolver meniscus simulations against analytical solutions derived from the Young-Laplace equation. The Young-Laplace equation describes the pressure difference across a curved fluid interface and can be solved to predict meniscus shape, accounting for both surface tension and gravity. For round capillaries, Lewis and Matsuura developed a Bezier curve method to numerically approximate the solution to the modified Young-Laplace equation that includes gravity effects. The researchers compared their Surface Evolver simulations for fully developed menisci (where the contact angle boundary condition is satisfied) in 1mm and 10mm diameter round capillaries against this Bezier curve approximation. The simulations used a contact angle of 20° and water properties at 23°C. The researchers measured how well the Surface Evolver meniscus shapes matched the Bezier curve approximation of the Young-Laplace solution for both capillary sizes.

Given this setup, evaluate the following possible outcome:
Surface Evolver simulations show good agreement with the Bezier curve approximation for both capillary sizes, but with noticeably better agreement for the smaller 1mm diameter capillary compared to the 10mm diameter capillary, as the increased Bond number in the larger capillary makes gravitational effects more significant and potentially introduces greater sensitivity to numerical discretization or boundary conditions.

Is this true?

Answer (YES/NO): NO